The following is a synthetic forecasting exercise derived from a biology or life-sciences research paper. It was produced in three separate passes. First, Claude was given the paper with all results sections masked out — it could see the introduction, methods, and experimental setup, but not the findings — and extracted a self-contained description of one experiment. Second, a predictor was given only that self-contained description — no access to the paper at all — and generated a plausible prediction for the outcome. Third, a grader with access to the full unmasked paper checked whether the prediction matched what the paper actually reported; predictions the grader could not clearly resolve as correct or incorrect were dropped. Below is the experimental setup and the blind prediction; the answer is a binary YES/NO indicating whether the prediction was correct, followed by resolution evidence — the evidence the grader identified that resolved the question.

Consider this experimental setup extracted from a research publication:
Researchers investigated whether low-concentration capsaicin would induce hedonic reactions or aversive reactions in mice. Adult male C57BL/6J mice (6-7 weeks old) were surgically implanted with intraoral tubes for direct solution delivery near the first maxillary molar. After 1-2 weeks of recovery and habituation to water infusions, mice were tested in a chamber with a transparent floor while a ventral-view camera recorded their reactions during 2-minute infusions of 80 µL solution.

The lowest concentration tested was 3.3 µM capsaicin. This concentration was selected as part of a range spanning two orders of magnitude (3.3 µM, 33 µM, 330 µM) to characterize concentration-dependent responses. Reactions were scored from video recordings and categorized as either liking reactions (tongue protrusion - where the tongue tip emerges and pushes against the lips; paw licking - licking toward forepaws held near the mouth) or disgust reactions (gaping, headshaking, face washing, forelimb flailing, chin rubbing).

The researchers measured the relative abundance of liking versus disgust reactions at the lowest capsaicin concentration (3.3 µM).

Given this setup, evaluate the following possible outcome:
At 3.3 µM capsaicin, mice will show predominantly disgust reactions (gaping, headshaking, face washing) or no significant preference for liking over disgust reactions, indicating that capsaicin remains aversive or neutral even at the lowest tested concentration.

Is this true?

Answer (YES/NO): NO